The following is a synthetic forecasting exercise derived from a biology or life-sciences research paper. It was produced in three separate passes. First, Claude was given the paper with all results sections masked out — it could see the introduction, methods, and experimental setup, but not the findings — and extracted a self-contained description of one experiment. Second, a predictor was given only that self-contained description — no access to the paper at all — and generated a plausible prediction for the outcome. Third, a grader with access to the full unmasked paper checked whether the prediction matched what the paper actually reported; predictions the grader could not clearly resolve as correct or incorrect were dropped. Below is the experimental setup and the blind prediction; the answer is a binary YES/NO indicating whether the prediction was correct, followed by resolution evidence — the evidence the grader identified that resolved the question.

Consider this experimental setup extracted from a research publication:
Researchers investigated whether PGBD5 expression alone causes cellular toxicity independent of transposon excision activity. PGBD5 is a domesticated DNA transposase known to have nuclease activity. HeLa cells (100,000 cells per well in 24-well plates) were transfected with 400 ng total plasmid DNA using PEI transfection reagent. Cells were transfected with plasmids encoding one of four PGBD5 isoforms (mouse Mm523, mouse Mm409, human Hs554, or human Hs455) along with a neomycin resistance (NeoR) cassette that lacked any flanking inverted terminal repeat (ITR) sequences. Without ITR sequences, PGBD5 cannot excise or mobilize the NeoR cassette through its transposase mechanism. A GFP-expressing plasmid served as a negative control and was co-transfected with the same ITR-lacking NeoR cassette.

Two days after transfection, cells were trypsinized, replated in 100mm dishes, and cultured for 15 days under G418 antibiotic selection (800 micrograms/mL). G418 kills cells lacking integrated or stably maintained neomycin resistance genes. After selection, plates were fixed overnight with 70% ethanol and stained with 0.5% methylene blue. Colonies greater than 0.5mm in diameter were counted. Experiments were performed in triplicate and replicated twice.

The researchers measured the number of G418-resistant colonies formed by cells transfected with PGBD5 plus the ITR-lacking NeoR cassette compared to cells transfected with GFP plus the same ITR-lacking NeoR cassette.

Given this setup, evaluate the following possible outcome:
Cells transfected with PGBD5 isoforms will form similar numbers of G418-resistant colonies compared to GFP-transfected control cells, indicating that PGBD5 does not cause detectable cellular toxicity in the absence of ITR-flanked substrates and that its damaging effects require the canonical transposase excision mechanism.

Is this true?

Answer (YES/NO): NO